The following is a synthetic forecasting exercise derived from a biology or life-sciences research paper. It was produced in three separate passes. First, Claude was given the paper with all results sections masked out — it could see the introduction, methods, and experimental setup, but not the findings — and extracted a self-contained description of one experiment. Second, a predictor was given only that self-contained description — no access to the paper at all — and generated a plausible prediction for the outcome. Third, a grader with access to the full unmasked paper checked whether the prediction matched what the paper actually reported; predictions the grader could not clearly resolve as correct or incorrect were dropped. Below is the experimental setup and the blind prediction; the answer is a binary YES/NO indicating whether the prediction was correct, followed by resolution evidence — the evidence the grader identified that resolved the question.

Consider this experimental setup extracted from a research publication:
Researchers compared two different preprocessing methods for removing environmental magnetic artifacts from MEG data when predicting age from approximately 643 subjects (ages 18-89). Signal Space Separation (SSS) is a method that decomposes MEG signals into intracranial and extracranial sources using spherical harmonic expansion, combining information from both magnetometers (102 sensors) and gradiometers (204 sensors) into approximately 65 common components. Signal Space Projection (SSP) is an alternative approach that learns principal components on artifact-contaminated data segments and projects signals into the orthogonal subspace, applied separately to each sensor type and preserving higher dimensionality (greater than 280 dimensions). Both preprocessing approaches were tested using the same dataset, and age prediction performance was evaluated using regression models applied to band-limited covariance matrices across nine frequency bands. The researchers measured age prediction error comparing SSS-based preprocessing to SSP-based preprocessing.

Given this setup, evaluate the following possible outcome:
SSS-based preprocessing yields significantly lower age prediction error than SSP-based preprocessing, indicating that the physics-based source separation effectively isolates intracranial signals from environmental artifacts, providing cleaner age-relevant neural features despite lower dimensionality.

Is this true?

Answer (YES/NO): NO